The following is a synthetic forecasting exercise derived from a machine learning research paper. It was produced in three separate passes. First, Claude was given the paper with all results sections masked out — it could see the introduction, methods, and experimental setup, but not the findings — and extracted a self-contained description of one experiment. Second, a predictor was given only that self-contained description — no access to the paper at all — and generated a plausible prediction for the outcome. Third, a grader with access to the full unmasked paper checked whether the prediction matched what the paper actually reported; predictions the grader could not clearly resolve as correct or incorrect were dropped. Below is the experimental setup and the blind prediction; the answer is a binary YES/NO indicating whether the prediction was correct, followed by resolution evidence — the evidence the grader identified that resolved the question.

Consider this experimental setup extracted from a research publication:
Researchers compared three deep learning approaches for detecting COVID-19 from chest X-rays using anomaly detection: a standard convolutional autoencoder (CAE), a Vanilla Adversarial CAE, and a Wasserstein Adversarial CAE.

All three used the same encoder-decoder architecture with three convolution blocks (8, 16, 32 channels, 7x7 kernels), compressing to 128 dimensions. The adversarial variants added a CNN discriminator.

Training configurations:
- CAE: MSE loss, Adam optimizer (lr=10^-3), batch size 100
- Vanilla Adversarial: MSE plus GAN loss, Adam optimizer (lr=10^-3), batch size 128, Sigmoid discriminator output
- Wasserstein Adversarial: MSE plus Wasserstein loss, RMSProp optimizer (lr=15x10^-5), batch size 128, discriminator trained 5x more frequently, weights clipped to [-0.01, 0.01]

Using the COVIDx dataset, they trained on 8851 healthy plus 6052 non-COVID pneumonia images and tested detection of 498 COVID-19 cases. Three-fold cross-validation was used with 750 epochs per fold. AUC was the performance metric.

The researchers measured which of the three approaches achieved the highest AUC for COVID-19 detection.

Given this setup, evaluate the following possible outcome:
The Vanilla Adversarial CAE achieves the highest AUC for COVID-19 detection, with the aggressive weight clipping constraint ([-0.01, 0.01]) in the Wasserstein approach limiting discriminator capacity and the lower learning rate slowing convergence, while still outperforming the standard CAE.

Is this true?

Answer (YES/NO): NO